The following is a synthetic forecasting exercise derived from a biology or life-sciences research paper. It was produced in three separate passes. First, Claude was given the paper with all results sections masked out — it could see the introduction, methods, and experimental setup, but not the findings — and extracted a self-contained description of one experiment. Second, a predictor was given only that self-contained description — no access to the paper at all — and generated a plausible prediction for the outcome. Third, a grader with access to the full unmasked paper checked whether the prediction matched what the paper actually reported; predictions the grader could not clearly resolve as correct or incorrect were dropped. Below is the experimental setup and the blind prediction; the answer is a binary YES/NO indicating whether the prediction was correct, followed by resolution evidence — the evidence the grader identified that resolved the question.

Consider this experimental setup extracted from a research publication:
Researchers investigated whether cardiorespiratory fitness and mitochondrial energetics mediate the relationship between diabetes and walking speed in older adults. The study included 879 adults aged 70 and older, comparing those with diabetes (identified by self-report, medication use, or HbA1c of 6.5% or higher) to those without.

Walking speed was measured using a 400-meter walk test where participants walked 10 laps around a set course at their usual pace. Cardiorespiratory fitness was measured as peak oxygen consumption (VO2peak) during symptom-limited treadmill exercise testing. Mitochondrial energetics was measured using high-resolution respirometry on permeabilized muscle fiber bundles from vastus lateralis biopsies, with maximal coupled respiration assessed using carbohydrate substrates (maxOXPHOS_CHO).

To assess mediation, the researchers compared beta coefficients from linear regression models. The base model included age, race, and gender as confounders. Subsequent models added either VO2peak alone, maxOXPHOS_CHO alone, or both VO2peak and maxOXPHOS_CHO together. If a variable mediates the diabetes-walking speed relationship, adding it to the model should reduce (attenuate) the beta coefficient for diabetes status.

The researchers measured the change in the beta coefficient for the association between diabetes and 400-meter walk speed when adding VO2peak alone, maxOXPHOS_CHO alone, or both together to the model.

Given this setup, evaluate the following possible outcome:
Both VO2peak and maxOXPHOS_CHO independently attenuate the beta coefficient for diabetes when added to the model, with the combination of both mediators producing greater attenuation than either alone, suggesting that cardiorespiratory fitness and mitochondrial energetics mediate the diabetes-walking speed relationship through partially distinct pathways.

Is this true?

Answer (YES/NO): YES